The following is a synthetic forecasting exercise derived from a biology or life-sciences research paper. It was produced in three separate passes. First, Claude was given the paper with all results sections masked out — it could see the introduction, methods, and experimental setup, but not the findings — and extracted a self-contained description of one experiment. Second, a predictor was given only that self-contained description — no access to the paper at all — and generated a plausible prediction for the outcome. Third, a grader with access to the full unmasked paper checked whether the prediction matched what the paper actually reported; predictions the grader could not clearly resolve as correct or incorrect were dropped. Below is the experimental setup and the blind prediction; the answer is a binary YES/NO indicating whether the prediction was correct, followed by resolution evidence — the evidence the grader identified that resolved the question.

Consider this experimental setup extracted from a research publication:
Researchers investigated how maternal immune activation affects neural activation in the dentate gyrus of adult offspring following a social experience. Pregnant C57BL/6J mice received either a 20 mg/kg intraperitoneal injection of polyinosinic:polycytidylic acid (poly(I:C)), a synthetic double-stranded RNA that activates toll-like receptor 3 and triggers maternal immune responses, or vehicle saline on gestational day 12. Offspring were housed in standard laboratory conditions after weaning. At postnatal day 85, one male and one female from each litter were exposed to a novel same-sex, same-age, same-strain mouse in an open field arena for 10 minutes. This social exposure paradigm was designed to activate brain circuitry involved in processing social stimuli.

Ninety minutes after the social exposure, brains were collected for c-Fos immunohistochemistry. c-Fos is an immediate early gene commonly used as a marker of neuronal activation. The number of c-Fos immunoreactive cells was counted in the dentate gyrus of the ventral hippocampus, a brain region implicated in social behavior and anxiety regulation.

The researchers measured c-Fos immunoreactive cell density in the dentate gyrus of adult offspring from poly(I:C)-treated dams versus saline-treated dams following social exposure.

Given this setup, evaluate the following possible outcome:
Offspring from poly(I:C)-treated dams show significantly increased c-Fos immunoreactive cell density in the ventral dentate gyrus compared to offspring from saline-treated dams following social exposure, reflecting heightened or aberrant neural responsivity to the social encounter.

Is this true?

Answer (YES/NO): NO